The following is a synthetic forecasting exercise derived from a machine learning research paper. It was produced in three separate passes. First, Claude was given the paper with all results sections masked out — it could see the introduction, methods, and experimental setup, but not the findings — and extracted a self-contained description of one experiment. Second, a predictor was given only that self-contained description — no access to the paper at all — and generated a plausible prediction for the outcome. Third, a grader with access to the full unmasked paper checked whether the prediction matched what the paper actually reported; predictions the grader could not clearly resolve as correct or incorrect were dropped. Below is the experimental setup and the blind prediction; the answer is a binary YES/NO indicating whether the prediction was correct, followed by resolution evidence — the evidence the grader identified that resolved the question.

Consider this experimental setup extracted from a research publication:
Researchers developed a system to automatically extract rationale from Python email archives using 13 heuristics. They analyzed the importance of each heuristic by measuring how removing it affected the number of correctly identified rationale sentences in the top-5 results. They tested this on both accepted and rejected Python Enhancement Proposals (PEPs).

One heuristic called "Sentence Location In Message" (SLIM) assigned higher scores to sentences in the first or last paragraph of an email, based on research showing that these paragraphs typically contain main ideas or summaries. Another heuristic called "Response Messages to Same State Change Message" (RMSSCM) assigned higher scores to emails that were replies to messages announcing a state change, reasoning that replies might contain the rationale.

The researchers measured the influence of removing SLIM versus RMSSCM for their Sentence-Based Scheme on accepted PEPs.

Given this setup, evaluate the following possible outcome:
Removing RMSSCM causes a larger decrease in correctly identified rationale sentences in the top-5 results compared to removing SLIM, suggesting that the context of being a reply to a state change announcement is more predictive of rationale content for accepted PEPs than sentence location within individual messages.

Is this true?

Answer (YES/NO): NO